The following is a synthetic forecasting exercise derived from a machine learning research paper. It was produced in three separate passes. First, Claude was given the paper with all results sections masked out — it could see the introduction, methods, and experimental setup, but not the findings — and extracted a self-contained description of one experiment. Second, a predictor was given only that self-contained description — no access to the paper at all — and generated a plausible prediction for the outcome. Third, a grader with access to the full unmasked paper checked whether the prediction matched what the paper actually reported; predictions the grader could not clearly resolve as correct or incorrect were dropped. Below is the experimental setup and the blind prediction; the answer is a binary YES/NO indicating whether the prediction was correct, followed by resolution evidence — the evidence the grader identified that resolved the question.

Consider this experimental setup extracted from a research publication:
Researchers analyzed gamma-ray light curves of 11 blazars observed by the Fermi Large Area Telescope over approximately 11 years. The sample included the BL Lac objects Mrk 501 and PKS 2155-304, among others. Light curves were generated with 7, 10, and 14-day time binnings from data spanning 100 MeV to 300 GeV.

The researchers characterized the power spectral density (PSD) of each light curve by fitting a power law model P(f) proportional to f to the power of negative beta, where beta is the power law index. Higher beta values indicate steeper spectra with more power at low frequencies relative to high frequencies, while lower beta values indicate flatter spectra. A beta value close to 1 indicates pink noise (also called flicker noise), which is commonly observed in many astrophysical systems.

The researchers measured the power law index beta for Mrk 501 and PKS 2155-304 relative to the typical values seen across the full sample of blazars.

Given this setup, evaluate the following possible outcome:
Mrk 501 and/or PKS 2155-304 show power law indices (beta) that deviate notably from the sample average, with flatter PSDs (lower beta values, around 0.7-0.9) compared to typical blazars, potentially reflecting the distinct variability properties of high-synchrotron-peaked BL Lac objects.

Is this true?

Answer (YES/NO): NO